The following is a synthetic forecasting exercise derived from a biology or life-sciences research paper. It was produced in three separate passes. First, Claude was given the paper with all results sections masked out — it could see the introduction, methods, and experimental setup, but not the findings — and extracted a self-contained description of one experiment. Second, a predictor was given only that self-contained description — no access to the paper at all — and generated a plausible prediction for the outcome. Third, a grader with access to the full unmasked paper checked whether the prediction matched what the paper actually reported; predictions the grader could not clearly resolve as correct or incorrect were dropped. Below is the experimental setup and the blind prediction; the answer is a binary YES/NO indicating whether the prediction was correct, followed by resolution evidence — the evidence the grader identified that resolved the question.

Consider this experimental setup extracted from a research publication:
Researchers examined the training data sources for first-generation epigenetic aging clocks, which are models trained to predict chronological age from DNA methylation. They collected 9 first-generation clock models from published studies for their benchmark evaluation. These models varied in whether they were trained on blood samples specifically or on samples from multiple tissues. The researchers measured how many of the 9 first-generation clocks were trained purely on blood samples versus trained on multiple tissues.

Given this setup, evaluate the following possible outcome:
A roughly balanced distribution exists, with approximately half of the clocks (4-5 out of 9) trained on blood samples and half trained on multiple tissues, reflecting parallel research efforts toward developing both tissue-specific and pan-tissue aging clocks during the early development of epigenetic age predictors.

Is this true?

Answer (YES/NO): NO